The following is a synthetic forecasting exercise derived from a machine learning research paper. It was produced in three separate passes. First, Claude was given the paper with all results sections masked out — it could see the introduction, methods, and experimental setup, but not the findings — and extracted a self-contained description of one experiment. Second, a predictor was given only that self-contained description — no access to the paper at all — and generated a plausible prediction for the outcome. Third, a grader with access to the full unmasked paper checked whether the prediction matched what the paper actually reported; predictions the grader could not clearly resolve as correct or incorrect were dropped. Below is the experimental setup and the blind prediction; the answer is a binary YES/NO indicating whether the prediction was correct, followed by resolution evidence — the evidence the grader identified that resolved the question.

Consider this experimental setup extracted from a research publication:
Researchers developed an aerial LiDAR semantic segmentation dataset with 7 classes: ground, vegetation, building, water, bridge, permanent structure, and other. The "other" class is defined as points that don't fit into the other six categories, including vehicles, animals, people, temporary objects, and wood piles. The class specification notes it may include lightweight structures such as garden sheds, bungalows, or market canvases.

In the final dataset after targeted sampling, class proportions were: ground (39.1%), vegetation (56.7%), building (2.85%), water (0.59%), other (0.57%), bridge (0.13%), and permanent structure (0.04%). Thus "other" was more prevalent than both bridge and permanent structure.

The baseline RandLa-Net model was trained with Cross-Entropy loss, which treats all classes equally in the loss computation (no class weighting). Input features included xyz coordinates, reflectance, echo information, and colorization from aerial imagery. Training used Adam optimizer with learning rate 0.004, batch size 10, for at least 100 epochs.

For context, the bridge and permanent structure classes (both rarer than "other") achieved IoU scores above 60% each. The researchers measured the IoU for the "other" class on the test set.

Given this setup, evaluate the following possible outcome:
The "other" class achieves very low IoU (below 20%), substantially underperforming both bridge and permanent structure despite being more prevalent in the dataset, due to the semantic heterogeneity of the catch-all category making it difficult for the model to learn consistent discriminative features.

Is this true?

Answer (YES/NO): NO